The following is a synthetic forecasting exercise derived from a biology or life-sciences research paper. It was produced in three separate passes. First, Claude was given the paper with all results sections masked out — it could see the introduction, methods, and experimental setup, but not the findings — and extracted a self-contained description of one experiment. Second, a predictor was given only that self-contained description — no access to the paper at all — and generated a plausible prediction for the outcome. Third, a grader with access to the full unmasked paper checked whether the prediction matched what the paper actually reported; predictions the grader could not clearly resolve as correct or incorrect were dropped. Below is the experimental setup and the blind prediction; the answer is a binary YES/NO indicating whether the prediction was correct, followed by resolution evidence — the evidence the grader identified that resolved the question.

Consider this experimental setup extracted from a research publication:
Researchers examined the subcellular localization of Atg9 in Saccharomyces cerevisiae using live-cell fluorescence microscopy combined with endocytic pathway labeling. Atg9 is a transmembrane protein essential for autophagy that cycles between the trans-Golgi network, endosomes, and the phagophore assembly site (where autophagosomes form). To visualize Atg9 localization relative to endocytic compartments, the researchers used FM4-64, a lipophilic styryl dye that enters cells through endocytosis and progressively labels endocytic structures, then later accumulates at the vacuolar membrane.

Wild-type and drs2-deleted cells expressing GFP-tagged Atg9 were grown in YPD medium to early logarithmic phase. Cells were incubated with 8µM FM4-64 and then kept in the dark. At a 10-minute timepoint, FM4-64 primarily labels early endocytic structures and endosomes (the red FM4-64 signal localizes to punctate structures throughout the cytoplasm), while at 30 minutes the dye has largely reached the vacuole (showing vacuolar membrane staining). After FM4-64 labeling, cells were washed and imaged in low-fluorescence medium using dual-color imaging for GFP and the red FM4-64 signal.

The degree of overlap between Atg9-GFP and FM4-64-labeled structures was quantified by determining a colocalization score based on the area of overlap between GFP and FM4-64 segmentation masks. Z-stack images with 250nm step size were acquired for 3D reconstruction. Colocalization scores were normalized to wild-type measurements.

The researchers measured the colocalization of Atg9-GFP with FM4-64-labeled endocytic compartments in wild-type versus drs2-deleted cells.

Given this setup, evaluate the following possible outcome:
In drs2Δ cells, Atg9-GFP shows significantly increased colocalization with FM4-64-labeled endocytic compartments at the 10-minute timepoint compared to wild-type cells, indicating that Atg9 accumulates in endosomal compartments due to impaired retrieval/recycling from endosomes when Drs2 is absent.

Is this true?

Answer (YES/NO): YES